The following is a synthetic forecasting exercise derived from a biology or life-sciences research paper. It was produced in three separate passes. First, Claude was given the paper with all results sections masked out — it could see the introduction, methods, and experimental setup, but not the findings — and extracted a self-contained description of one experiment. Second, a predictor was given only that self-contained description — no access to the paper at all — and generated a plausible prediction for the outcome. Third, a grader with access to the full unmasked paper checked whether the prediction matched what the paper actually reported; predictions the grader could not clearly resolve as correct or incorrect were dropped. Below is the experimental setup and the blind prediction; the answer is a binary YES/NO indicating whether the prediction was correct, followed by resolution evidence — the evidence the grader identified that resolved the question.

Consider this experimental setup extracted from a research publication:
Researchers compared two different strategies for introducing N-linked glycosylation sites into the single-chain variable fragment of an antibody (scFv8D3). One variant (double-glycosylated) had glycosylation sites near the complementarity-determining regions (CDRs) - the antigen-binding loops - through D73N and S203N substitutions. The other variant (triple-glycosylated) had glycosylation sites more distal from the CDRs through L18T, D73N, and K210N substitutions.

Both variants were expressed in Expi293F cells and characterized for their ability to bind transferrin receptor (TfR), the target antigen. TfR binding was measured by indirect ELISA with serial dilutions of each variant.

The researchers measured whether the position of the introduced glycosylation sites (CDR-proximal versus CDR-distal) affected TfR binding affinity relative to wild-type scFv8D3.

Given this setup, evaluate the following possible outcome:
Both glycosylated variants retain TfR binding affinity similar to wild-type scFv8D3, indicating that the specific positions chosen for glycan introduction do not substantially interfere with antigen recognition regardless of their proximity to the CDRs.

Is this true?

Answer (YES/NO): YES